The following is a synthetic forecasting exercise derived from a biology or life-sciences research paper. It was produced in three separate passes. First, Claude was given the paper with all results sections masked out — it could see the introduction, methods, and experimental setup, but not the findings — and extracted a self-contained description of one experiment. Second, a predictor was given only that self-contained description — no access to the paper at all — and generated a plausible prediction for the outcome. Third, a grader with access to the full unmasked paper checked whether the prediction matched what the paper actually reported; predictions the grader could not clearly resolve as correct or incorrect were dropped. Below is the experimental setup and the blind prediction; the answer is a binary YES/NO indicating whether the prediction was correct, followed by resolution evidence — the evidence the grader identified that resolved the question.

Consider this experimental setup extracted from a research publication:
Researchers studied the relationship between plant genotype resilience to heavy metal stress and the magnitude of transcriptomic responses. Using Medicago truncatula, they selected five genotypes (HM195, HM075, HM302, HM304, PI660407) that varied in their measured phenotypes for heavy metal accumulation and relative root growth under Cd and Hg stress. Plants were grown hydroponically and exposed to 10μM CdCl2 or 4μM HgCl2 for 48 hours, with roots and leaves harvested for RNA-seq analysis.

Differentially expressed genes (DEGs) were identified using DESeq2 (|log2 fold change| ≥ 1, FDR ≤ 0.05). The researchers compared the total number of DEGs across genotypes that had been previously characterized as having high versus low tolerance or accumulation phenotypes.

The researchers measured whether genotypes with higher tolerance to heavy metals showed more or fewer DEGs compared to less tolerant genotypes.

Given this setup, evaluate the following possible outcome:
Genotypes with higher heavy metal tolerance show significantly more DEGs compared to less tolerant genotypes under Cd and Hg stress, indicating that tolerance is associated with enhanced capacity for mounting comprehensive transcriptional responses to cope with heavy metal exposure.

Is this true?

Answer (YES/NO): NO